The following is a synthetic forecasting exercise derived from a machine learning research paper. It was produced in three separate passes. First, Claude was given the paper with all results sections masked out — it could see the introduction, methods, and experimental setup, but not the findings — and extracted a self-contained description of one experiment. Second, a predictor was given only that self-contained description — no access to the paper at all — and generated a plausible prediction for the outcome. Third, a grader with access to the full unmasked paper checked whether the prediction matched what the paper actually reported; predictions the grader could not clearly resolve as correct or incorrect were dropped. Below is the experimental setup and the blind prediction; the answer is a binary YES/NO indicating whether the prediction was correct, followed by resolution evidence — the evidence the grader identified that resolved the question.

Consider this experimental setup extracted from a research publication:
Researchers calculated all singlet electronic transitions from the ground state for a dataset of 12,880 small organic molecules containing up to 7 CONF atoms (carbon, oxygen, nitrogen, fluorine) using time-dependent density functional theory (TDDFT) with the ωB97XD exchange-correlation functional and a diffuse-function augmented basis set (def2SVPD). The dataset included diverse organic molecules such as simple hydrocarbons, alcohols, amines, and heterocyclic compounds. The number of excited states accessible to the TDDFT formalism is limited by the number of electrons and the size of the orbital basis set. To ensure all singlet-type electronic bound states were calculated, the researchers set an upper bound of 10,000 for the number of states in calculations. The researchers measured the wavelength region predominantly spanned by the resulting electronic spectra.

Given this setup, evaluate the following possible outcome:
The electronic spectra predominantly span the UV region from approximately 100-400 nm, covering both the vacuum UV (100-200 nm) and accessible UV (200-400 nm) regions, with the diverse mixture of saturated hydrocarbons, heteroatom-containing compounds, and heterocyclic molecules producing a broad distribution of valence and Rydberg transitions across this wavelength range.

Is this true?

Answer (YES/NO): NO